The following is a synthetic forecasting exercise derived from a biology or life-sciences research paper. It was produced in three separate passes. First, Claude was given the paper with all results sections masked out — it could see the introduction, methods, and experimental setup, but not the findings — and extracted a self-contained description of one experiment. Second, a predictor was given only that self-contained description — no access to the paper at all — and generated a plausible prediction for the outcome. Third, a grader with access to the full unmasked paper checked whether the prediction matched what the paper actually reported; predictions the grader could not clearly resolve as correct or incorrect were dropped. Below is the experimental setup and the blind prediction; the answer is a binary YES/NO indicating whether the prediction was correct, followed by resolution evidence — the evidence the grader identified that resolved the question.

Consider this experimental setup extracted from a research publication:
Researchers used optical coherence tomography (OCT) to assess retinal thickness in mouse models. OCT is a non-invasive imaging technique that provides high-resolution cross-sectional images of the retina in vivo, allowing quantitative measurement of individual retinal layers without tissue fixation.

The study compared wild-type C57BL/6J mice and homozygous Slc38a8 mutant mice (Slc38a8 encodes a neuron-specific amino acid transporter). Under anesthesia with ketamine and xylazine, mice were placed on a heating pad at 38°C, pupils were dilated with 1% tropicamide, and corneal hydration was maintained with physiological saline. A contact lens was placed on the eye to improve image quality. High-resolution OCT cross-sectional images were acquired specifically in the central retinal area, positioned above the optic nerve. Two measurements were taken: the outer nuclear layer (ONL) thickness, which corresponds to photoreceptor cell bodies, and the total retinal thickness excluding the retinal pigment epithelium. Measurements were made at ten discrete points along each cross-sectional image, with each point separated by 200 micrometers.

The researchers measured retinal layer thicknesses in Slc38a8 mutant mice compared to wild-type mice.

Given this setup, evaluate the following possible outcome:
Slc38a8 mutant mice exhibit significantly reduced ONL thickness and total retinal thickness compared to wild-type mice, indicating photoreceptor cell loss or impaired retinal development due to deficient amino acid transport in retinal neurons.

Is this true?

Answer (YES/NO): NO